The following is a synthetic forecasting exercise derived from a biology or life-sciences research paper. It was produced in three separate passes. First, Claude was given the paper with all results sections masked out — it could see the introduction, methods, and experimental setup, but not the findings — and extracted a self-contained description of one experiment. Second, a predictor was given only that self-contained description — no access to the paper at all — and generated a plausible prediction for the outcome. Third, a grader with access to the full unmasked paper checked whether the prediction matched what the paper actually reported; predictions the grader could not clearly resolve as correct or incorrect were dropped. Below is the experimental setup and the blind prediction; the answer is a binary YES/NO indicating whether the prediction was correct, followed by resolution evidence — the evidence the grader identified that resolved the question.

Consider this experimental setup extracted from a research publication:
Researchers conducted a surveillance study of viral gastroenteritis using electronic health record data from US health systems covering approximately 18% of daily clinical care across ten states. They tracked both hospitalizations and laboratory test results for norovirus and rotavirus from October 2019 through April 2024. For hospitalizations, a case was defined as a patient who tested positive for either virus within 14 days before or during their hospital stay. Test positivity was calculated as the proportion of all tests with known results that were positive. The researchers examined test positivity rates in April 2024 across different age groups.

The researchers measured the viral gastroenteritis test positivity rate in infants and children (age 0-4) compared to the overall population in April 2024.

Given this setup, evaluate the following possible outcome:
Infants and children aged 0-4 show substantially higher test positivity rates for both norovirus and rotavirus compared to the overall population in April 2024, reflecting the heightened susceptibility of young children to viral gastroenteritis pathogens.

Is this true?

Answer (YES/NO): YES